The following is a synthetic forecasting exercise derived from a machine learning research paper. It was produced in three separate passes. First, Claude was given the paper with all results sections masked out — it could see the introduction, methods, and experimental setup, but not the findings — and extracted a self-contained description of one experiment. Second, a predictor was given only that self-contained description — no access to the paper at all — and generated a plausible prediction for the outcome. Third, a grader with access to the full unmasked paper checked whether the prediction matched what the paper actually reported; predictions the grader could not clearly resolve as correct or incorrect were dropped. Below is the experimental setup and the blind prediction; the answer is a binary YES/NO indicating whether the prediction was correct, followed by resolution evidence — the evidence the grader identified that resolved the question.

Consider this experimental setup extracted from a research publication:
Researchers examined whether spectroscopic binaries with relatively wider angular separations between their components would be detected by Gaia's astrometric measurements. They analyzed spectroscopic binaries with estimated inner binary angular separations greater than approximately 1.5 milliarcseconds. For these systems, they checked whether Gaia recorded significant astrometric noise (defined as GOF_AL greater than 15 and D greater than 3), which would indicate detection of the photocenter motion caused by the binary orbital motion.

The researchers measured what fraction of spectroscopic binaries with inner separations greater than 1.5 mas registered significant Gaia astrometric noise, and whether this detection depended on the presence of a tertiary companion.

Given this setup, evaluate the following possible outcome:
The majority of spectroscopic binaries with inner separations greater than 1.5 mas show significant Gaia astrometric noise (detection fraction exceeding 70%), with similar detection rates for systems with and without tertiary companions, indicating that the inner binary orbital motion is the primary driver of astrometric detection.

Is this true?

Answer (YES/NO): YES